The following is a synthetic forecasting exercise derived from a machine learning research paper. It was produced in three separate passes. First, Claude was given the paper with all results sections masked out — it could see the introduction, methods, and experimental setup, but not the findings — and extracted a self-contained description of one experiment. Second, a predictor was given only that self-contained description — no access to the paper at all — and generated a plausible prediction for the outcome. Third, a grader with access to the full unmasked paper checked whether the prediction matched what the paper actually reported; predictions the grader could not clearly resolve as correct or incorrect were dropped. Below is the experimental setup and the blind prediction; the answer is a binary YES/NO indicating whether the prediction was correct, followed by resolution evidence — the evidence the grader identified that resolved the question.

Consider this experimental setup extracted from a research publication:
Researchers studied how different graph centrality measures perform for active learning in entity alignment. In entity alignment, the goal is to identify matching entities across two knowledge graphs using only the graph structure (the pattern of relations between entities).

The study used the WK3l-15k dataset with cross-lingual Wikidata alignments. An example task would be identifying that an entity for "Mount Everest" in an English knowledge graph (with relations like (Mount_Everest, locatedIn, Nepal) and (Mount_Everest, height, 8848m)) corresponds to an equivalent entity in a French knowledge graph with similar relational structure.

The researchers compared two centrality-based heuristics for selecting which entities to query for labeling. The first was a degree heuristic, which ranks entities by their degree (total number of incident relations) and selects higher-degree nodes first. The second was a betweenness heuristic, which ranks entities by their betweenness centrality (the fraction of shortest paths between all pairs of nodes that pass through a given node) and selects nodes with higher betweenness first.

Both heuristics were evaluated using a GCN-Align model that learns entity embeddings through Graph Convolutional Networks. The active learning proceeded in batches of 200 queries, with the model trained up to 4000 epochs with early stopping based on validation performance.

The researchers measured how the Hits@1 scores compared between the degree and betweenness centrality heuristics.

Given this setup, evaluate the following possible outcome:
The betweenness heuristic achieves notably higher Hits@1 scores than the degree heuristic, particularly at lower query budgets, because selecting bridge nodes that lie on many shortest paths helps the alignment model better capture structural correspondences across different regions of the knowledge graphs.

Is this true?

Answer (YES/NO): NO